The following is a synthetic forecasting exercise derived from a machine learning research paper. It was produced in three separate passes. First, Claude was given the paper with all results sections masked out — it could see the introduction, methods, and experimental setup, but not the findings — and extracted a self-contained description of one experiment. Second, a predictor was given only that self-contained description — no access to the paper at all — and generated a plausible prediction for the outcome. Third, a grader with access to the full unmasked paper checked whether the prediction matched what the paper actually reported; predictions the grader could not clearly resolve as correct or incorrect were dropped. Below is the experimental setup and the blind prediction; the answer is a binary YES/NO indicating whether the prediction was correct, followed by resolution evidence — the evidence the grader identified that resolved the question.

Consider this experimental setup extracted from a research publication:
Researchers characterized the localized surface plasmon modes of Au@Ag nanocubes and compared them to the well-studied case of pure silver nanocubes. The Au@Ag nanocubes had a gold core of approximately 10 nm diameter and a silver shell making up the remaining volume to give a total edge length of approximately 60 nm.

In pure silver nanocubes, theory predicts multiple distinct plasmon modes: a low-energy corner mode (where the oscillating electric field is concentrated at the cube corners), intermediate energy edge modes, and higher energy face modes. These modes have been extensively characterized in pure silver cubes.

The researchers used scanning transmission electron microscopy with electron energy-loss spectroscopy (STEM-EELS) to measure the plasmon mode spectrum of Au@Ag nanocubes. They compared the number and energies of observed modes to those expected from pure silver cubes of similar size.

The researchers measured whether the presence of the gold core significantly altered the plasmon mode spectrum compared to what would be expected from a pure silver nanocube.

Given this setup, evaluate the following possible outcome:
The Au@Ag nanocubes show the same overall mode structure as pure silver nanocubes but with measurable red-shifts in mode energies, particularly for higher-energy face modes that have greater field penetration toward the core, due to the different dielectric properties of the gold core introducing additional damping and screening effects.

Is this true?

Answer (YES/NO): NO